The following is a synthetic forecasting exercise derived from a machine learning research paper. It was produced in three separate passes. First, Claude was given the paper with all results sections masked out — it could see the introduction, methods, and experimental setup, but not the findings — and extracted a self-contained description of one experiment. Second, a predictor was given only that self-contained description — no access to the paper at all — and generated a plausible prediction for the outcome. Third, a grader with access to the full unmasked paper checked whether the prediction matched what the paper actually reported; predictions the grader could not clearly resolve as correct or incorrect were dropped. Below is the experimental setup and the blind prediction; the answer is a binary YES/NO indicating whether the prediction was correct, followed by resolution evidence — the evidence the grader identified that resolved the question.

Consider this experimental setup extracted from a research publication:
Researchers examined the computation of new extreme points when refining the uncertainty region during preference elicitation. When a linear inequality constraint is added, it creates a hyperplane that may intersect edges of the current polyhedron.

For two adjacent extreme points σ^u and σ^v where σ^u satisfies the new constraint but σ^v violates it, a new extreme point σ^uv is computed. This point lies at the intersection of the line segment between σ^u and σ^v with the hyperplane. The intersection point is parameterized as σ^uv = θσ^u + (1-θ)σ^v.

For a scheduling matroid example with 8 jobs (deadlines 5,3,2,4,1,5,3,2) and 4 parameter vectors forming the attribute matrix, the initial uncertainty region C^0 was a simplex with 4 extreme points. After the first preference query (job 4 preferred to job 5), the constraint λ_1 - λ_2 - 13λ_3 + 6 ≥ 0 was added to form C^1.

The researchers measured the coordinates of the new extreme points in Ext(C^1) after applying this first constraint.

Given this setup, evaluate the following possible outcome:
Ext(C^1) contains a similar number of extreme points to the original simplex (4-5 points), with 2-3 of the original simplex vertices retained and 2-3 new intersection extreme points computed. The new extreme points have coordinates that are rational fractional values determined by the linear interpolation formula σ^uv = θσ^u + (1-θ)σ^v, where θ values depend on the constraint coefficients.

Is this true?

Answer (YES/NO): NO